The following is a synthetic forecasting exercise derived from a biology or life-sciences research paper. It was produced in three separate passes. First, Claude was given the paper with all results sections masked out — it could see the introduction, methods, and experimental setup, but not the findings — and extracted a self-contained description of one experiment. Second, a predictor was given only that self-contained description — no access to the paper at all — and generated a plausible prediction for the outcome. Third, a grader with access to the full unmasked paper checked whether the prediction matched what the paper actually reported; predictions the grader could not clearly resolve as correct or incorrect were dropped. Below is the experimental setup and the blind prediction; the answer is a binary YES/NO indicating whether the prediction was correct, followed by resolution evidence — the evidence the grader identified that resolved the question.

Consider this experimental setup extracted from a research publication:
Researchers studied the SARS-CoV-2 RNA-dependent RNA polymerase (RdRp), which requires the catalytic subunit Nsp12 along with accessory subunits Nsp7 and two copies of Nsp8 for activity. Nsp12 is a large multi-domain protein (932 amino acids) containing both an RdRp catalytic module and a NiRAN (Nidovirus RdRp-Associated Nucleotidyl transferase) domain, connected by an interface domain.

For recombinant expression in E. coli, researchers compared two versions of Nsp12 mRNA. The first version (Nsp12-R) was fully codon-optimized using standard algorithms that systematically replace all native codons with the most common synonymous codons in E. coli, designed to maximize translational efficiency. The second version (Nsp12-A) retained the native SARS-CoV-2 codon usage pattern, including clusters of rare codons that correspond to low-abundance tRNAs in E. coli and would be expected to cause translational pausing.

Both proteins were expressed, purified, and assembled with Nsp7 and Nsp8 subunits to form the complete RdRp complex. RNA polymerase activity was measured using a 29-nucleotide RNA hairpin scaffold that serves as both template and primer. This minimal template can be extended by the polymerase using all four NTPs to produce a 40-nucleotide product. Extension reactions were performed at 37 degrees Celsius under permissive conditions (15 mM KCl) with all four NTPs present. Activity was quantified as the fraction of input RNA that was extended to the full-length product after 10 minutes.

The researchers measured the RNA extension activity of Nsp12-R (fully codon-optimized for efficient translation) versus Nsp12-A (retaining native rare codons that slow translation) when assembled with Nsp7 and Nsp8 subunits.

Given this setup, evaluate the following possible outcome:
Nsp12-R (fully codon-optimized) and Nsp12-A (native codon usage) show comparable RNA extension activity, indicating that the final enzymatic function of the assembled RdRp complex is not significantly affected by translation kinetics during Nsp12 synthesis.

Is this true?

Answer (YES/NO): NO